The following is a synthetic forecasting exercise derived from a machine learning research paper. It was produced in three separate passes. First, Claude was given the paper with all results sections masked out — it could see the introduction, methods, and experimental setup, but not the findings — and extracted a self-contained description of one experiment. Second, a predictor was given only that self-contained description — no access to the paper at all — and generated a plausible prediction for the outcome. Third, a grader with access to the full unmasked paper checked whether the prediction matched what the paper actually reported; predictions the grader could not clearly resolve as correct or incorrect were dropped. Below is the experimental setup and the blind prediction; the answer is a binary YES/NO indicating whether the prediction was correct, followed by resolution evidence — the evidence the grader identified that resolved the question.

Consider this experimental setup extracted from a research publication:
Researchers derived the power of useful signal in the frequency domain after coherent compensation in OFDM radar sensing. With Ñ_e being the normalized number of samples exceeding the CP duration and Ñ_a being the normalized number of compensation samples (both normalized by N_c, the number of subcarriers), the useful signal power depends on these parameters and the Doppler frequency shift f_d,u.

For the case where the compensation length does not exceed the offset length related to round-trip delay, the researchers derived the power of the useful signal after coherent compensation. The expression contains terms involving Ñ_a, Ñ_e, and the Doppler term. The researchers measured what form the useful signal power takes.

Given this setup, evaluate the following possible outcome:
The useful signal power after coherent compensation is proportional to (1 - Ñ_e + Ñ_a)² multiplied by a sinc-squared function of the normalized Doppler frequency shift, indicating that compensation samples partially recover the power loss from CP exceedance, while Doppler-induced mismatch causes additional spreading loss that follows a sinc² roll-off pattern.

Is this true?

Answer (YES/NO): NO